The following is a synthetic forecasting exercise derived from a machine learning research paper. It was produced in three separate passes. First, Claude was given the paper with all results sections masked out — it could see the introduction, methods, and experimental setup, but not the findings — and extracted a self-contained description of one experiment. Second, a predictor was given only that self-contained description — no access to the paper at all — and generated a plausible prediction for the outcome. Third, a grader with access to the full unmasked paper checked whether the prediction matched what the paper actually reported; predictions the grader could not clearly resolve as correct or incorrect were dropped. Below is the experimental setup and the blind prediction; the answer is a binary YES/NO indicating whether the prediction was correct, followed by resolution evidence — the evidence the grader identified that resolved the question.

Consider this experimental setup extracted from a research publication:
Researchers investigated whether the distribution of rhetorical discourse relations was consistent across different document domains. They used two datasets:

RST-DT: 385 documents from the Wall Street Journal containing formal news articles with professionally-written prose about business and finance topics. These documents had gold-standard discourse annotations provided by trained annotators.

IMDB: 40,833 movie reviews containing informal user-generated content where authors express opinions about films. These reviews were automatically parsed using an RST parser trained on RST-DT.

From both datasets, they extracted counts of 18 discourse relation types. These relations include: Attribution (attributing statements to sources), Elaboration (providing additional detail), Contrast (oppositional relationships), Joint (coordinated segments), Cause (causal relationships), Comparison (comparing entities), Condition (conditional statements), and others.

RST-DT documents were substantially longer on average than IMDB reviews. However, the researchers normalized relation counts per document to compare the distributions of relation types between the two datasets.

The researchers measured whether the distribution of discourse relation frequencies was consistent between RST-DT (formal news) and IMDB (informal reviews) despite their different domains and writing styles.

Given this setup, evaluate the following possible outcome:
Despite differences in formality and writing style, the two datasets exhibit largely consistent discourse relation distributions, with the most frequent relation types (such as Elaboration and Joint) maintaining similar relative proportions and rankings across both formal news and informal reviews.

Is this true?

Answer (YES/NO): YES